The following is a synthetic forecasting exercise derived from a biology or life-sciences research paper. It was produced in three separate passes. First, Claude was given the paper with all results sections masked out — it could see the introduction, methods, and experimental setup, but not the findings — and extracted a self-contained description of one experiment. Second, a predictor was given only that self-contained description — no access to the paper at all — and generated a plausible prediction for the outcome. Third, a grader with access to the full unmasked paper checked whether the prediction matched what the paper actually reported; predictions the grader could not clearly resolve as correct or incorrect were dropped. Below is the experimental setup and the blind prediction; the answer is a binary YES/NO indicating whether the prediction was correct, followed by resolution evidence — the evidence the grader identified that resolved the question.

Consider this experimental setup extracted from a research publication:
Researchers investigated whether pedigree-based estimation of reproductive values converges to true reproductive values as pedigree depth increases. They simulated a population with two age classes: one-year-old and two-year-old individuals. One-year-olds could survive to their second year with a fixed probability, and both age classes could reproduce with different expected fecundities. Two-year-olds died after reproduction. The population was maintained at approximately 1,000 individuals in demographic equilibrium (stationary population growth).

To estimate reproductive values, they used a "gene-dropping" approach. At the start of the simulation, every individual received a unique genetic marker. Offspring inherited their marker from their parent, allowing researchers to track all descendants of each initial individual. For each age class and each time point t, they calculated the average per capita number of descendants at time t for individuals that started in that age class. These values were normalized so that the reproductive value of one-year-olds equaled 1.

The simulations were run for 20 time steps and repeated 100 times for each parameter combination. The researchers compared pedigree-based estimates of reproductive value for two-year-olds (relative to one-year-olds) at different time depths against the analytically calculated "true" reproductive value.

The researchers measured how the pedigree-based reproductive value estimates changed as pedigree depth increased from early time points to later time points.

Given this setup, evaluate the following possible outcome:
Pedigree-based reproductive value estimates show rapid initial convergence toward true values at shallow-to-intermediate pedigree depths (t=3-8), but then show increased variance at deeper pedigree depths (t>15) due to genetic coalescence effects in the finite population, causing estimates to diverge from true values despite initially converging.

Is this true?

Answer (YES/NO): NO